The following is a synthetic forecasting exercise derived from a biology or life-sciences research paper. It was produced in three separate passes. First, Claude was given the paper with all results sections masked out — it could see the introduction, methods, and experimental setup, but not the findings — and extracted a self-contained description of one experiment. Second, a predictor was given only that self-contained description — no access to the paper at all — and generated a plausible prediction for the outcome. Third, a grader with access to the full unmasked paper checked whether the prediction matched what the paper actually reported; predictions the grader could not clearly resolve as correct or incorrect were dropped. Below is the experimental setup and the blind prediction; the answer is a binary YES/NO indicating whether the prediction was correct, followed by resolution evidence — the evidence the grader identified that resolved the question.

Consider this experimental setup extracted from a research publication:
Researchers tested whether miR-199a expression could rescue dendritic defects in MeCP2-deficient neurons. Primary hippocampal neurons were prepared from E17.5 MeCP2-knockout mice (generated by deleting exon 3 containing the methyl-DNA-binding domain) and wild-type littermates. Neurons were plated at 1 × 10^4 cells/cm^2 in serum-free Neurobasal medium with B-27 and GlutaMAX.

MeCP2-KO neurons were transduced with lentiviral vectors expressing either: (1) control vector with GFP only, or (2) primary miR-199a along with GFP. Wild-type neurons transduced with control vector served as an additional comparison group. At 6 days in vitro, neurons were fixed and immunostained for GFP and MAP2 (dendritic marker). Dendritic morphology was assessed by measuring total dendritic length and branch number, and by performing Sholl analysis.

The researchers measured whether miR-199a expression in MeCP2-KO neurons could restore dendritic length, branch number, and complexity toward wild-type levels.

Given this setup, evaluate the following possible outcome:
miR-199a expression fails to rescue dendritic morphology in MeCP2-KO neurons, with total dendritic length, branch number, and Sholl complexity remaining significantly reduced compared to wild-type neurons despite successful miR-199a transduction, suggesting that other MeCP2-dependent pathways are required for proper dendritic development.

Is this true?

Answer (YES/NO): NO